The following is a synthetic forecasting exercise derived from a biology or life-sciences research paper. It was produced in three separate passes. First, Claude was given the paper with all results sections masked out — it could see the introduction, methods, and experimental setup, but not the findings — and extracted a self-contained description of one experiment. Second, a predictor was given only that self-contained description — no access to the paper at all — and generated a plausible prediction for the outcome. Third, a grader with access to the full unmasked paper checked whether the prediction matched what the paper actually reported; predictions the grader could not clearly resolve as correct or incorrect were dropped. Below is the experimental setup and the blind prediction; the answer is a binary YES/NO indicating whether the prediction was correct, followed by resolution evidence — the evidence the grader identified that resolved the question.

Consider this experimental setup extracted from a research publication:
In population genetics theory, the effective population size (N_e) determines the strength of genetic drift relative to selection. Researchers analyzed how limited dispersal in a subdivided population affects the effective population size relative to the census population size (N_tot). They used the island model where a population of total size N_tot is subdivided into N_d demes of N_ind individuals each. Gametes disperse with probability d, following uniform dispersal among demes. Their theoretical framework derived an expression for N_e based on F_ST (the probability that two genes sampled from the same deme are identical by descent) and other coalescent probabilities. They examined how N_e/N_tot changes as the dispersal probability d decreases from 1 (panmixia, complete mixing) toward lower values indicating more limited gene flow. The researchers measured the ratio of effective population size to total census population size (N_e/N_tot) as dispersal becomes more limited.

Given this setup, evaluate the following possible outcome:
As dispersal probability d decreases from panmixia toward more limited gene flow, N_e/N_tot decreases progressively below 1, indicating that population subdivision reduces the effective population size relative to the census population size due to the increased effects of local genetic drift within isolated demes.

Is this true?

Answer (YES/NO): NO